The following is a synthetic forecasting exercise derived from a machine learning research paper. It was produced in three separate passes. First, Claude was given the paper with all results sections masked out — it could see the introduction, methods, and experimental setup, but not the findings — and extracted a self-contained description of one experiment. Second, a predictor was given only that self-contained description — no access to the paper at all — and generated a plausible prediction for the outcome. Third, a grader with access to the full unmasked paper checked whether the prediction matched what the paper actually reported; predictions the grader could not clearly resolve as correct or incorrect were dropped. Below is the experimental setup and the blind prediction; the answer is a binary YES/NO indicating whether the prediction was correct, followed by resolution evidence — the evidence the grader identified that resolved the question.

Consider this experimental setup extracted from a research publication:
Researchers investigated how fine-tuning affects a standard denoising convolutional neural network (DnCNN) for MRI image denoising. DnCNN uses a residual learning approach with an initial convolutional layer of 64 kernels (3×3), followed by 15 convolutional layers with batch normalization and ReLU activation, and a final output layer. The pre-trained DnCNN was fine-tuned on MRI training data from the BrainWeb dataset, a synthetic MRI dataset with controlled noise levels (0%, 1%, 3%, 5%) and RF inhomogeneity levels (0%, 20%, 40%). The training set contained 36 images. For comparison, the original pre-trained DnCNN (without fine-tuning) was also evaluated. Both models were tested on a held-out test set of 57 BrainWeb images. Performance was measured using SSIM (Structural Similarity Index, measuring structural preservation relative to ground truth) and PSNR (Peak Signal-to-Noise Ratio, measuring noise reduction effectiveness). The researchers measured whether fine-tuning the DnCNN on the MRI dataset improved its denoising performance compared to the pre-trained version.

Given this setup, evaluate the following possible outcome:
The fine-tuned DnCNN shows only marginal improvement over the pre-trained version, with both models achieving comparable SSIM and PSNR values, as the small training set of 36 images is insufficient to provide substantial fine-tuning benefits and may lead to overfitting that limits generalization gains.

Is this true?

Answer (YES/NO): NO